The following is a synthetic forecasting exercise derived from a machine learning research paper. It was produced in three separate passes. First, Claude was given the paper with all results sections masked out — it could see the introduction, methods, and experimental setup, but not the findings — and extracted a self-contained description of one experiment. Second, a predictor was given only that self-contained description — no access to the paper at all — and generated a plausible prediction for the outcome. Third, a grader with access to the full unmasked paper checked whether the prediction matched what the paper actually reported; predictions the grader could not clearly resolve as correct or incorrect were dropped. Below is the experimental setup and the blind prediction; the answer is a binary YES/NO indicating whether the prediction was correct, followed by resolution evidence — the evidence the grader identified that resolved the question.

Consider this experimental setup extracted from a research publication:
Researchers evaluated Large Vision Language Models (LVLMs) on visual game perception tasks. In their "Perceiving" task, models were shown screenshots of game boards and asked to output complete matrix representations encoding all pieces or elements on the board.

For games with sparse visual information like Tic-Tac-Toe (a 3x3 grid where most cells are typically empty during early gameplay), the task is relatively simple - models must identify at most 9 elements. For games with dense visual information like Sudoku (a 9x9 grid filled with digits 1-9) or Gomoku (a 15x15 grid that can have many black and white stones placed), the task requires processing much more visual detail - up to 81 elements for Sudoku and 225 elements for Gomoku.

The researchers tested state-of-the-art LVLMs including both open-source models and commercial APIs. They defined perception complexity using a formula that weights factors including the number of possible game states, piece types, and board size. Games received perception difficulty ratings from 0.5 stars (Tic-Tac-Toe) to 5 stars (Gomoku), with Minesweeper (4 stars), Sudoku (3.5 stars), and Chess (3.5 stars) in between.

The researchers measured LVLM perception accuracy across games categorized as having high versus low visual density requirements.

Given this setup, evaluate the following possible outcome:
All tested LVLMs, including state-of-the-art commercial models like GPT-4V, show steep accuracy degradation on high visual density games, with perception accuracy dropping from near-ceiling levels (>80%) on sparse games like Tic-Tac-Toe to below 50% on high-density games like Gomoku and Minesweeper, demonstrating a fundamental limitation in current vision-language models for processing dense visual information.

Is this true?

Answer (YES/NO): NO